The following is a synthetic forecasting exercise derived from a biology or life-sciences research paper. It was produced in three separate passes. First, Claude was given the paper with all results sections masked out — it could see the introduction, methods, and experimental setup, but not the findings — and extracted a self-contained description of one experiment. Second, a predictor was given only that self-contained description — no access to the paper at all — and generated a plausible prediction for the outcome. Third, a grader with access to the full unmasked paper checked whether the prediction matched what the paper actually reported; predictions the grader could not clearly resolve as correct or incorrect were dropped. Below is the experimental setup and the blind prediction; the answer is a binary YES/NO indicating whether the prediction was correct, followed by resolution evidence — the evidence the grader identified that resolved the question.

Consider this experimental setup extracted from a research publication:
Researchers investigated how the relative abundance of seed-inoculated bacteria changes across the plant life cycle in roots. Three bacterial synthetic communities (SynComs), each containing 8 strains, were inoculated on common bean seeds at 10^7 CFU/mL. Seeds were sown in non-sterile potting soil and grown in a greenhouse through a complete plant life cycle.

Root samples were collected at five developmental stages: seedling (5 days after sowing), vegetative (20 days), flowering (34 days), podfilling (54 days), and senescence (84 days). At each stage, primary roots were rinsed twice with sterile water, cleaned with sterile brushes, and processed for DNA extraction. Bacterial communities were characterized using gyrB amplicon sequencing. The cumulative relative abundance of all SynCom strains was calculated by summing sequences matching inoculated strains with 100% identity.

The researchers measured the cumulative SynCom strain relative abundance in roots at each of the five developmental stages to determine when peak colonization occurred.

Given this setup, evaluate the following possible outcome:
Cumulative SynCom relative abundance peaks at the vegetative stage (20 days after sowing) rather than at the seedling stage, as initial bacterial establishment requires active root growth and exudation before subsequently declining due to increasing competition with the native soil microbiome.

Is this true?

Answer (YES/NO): NO